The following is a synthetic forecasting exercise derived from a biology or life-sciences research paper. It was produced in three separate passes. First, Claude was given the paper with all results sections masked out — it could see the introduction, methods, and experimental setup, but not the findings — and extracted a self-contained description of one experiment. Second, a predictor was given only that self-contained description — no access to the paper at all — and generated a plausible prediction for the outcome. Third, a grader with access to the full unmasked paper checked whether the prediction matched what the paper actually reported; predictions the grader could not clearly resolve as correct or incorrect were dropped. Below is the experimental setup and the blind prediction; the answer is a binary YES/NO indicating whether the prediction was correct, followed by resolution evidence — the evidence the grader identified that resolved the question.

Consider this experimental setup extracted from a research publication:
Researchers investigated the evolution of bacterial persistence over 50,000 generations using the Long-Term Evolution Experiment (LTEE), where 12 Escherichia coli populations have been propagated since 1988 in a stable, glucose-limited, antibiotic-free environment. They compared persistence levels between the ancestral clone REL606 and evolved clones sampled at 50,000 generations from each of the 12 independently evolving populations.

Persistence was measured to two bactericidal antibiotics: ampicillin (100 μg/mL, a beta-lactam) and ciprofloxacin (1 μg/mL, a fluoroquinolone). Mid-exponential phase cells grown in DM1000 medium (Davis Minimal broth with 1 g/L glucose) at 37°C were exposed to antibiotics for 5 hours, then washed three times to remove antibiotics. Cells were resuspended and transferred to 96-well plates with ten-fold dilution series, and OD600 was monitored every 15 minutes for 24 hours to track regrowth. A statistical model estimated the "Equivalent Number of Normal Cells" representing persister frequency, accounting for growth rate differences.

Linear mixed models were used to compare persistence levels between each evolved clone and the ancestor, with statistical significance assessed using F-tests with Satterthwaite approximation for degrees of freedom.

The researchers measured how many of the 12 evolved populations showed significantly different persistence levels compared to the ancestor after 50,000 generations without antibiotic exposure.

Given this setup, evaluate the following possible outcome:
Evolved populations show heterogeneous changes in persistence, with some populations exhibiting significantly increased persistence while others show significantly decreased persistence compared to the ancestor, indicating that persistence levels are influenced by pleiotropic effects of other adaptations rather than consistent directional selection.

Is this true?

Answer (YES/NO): NO